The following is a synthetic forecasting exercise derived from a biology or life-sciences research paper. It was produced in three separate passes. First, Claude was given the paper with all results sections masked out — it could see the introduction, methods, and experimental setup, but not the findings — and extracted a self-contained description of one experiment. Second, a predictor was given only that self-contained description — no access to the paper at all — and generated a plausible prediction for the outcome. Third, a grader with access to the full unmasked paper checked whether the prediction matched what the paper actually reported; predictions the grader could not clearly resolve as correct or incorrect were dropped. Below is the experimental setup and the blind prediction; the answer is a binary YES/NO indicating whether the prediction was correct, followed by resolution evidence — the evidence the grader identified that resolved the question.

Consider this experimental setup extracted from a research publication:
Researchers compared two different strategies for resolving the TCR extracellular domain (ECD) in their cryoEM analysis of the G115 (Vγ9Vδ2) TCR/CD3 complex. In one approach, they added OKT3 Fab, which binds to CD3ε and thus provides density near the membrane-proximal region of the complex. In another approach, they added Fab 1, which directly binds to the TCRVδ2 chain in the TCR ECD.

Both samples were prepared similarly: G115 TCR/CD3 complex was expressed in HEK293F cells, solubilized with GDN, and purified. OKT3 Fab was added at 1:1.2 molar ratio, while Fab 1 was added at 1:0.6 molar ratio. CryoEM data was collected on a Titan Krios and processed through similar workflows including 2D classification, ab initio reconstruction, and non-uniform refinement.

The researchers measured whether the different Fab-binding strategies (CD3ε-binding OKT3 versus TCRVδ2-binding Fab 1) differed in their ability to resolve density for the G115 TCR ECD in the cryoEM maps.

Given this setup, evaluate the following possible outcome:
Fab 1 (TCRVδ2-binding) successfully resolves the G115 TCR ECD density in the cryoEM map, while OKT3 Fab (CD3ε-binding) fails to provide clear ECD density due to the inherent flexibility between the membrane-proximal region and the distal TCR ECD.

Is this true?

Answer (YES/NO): YES